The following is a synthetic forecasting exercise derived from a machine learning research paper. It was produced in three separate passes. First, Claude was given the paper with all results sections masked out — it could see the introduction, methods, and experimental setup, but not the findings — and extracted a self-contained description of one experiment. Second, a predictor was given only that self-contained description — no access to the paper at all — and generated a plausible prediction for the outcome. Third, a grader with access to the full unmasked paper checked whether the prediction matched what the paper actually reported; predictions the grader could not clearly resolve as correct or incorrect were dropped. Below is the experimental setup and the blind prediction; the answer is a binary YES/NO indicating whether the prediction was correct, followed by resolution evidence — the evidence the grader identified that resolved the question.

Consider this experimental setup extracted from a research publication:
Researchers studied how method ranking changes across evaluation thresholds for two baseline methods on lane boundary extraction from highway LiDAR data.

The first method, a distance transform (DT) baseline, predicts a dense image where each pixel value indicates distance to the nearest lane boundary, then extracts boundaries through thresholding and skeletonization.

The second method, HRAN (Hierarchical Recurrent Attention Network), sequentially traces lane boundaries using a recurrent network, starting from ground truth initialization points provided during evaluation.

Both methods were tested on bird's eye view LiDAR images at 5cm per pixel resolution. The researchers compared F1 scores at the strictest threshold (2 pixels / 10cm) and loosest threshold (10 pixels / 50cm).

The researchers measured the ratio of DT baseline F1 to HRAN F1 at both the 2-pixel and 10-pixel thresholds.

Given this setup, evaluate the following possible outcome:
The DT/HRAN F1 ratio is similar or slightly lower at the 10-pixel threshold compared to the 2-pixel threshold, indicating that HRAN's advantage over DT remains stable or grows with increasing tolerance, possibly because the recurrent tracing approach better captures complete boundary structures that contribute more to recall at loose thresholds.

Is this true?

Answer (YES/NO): YES